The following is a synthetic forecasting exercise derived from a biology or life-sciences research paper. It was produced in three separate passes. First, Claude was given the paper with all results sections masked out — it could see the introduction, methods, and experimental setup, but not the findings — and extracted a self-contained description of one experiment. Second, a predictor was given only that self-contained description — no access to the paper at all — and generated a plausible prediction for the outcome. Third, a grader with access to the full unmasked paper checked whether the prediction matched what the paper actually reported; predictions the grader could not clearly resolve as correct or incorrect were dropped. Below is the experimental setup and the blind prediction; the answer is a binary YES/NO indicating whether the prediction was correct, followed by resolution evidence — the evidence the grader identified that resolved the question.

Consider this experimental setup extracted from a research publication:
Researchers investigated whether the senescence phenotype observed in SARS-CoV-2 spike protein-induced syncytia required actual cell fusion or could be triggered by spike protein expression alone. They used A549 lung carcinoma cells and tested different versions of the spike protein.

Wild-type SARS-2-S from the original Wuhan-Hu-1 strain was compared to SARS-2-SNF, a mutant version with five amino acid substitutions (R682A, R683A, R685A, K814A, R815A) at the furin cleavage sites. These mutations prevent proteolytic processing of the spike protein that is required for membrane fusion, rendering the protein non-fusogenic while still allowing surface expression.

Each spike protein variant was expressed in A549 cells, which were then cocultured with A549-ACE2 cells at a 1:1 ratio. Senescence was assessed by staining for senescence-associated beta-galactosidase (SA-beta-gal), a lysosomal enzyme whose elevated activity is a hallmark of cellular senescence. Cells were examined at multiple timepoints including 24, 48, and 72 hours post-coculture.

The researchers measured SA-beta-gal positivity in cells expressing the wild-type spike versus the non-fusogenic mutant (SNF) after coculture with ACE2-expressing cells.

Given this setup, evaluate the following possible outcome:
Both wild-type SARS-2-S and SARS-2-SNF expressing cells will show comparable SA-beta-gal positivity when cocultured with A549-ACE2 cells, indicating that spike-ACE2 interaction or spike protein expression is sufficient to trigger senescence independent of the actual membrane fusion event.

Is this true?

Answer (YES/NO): NO